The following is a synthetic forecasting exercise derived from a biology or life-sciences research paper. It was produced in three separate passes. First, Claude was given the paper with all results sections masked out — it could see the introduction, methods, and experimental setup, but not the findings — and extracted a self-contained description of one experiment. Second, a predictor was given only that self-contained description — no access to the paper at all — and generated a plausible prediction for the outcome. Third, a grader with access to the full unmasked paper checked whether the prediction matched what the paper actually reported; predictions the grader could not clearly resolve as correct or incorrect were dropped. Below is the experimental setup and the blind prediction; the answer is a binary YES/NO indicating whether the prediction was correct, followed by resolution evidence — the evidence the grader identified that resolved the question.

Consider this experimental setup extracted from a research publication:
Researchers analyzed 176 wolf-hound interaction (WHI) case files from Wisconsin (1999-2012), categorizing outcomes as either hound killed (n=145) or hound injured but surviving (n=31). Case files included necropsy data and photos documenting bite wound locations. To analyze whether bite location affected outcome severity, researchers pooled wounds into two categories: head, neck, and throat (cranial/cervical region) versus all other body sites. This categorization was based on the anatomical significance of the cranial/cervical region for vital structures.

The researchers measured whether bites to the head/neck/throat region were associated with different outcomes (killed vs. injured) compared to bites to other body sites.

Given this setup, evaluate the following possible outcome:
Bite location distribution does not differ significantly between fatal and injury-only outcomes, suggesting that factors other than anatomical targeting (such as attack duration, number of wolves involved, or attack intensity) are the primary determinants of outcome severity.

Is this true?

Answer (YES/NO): NO